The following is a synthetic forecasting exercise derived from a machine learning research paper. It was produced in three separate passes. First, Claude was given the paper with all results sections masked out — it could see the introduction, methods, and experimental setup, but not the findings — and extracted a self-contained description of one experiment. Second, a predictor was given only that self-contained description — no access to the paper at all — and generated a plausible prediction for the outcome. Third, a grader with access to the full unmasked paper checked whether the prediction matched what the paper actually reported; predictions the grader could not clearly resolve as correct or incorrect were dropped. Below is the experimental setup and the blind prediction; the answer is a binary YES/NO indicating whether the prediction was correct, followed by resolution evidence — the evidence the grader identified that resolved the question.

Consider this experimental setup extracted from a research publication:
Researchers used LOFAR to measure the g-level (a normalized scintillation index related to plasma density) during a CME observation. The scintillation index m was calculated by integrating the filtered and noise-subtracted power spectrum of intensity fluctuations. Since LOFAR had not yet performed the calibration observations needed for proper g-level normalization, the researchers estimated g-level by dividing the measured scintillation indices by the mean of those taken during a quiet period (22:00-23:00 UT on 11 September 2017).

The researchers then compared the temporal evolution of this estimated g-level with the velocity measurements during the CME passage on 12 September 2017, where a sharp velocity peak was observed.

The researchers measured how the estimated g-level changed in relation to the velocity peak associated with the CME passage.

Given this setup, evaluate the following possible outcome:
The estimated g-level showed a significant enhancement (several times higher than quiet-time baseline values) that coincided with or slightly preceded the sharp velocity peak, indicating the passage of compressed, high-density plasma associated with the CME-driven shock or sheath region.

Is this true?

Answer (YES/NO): NO